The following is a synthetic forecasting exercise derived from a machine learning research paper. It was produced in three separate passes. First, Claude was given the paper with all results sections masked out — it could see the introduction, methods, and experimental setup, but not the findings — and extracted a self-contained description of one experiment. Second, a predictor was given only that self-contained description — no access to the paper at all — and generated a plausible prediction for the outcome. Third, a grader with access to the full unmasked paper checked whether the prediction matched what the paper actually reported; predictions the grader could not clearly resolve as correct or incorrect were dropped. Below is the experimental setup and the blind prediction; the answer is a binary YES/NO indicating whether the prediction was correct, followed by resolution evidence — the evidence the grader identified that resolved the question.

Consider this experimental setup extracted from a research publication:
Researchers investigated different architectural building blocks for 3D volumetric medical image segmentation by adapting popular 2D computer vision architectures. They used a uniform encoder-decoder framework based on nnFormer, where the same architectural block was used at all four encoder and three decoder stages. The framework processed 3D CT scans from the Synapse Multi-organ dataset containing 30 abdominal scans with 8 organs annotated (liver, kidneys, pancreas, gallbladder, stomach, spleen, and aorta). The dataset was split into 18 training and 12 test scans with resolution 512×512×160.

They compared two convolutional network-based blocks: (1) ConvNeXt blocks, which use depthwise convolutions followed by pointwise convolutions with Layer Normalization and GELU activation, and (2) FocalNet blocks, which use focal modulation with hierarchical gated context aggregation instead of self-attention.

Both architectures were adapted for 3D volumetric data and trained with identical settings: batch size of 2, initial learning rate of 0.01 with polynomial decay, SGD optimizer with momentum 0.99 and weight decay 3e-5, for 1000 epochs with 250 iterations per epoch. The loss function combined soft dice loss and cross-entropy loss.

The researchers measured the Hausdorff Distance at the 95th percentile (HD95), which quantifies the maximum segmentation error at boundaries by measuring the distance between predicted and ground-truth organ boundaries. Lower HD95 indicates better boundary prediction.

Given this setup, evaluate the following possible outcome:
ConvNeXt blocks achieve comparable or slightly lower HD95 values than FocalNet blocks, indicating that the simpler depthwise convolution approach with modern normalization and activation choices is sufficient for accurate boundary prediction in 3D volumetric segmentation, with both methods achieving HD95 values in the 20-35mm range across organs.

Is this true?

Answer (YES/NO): NO